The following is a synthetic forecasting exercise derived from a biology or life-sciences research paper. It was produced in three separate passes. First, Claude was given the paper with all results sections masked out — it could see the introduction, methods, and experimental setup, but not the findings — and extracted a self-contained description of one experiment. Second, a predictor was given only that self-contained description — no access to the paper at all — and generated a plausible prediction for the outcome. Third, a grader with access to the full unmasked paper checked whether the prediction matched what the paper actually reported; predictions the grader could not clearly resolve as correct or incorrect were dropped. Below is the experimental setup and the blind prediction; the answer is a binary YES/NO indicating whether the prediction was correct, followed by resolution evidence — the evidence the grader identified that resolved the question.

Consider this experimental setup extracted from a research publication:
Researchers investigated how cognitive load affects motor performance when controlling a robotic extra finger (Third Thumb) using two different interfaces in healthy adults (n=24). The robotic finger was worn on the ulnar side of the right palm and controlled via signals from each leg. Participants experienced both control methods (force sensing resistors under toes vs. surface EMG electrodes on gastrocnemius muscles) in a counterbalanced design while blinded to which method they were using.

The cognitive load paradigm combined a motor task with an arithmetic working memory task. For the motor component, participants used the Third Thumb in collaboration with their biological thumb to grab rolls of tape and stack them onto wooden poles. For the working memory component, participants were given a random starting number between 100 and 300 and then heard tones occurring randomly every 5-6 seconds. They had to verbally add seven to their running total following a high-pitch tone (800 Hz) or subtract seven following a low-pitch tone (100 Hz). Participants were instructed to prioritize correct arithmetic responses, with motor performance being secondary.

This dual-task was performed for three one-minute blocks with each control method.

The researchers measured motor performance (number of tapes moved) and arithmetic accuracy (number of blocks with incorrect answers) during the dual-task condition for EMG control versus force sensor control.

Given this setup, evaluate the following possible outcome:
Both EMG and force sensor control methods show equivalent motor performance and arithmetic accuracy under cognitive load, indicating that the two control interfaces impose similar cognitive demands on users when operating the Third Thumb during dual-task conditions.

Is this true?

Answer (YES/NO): NO